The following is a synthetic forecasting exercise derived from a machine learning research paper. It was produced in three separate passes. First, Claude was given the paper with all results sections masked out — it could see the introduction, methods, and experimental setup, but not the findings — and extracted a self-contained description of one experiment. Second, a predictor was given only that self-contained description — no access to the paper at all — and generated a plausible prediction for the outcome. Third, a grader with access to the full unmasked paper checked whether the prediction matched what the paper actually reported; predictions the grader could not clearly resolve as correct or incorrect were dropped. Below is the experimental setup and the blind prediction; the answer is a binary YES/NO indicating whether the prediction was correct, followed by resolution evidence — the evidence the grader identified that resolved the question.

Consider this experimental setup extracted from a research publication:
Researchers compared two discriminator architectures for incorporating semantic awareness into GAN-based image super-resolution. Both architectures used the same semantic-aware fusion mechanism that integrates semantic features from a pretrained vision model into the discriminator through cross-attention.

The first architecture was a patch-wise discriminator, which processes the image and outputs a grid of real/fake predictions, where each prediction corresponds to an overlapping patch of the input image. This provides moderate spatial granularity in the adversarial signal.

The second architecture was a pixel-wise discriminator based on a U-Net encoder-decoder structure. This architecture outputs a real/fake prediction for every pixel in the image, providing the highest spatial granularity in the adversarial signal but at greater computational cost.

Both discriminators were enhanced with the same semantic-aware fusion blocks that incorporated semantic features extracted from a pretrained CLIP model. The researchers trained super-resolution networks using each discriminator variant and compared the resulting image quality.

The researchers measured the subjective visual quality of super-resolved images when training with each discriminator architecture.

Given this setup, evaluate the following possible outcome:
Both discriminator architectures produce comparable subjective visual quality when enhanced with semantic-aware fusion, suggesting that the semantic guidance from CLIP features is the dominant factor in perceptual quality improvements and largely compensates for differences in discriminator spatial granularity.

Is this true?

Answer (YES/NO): NO